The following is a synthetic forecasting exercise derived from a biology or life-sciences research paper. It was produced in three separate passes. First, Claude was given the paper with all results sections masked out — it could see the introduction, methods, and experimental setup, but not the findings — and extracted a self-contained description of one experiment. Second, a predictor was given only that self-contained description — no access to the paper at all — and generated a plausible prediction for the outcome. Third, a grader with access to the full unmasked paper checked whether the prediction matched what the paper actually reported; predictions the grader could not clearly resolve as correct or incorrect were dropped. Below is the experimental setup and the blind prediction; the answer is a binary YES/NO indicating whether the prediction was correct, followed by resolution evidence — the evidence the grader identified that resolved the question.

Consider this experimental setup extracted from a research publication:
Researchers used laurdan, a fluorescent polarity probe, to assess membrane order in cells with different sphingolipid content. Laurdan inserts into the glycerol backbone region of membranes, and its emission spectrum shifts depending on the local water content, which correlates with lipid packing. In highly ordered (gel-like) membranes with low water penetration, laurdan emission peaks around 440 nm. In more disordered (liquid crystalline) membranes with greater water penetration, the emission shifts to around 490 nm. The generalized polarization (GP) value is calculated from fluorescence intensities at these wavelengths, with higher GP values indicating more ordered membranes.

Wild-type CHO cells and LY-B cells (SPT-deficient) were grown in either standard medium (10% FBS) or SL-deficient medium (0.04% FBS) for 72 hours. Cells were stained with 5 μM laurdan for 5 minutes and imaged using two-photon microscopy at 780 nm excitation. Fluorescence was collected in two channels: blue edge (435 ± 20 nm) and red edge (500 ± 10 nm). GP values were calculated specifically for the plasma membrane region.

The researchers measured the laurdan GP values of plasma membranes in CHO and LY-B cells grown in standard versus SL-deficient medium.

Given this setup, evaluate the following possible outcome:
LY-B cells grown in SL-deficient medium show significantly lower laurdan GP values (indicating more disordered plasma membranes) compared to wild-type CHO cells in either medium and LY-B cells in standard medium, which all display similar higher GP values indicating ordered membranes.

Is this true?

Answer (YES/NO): NO